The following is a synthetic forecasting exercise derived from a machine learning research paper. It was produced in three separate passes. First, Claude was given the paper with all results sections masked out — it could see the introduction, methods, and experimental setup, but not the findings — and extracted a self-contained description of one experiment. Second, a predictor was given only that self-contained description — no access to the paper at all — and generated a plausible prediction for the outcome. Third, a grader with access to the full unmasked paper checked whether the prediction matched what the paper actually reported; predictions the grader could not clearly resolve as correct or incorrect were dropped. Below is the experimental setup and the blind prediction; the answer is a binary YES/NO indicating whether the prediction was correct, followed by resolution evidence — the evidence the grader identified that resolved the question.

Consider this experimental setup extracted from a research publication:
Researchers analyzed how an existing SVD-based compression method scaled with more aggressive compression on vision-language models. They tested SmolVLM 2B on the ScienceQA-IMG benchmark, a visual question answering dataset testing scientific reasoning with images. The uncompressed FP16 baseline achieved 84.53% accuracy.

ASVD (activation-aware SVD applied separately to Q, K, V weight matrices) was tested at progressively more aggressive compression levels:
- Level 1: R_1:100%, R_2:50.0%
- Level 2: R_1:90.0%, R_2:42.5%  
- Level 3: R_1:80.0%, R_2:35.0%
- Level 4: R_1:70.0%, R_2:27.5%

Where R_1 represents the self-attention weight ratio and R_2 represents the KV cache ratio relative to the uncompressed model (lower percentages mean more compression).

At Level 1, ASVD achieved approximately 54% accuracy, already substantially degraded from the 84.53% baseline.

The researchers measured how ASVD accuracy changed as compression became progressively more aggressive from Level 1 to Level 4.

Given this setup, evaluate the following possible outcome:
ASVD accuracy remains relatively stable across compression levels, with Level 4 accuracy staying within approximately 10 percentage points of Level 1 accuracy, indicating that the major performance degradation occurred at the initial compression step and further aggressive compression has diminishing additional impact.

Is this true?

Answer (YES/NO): NO